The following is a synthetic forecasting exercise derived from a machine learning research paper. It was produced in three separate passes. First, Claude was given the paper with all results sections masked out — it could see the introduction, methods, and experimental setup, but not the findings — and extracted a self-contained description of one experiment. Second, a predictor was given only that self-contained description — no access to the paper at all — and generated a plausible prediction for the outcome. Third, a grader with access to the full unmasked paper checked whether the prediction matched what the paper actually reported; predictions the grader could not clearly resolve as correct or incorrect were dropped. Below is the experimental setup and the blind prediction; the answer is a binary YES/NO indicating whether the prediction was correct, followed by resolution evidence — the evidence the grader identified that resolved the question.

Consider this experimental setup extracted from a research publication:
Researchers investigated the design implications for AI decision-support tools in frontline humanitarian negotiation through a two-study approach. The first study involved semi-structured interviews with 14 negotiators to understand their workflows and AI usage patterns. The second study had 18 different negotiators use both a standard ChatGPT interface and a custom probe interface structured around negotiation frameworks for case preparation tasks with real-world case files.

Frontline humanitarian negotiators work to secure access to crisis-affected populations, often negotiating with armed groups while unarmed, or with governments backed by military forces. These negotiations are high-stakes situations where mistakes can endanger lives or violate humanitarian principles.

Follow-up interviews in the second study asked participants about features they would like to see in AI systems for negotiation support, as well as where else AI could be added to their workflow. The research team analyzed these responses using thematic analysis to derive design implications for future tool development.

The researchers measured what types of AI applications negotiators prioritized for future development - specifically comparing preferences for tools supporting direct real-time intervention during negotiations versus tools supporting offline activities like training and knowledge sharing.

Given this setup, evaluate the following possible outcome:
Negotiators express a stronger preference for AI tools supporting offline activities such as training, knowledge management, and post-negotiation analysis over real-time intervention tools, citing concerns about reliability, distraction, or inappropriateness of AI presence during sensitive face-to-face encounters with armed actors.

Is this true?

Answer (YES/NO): YES